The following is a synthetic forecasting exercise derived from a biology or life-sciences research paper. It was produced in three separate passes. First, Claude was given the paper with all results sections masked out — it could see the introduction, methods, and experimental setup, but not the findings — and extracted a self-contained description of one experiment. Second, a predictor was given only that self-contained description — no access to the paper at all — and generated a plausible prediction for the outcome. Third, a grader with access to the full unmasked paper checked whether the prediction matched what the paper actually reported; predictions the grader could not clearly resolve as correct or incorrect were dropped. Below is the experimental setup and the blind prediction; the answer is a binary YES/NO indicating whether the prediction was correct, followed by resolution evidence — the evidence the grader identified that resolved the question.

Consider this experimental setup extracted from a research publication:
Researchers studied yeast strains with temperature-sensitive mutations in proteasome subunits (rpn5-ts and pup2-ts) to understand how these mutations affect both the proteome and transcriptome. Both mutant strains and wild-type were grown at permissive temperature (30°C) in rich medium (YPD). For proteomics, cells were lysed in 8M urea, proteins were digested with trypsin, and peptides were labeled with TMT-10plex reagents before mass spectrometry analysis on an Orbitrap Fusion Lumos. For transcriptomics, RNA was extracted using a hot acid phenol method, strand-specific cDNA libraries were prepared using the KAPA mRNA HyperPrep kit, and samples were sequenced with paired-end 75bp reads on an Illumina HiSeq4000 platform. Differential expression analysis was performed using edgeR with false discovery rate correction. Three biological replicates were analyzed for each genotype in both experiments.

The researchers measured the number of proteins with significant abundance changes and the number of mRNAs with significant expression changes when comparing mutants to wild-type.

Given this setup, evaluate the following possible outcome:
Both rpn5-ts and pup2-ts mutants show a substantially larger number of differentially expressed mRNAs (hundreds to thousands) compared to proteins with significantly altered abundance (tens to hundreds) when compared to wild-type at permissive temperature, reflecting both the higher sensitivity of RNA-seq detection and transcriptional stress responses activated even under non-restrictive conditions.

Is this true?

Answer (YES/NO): NO